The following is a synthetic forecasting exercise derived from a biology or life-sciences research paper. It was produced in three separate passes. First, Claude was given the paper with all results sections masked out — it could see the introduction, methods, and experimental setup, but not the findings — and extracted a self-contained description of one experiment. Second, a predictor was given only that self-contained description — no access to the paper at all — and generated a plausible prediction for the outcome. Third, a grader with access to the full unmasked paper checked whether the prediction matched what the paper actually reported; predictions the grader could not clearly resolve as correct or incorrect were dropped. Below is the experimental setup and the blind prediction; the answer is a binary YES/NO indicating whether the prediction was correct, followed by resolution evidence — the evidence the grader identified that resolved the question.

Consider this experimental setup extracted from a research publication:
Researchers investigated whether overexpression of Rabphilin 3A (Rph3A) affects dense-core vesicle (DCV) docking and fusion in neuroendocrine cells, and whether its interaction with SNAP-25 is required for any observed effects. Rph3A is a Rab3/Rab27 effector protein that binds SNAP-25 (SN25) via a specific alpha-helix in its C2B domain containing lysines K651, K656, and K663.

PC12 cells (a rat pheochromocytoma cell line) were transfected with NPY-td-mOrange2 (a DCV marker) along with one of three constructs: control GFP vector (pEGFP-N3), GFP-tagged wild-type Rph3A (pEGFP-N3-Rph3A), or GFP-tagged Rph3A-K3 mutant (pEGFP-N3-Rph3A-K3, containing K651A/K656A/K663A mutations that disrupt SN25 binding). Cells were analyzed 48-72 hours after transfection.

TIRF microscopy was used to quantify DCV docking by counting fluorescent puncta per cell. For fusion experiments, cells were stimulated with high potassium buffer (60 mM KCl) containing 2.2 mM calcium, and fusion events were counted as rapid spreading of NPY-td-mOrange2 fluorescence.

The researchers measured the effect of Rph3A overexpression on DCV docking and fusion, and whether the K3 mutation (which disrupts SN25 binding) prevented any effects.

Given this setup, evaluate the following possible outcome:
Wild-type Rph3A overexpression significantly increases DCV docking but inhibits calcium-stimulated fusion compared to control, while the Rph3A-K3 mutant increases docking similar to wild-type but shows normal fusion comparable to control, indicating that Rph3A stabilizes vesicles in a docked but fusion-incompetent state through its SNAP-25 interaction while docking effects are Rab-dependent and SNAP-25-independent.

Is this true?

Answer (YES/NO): NO